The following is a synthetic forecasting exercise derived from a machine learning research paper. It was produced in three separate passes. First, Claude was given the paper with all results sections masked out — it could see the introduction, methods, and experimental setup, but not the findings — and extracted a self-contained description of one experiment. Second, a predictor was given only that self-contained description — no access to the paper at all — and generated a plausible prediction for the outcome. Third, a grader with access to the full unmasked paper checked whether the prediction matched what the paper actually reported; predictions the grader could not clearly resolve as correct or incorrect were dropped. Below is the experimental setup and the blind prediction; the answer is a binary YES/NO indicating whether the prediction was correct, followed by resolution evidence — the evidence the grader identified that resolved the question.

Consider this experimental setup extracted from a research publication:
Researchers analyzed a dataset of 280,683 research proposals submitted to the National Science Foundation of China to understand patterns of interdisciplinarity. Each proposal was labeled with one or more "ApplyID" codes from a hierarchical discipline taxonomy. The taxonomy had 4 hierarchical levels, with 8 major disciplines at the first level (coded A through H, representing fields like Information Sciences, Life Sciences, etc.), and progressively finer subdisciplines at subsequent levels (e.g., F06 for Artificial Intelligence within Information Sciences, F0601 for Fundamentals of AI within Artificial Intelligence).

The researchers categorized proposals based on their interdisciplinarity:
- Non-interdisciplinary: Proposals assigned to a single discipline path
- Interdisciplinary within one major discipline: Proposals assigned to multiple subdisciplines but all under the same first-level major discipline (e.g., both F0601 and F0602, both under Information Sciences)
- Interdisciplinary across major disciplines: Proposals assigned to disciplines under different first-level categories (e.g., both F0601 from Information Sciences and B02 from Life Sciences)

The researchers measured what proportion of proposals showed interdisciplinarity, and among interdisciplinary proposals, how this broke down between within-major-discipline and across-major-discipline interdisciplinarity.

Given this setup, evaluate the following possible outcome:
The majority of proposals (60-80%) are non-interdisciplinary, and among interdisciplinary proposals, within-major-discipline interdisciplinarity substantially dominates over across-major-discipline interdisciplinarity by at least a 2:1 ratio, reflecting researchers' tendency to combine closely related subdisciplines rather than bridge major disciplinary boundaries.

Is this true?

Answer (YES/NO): NO